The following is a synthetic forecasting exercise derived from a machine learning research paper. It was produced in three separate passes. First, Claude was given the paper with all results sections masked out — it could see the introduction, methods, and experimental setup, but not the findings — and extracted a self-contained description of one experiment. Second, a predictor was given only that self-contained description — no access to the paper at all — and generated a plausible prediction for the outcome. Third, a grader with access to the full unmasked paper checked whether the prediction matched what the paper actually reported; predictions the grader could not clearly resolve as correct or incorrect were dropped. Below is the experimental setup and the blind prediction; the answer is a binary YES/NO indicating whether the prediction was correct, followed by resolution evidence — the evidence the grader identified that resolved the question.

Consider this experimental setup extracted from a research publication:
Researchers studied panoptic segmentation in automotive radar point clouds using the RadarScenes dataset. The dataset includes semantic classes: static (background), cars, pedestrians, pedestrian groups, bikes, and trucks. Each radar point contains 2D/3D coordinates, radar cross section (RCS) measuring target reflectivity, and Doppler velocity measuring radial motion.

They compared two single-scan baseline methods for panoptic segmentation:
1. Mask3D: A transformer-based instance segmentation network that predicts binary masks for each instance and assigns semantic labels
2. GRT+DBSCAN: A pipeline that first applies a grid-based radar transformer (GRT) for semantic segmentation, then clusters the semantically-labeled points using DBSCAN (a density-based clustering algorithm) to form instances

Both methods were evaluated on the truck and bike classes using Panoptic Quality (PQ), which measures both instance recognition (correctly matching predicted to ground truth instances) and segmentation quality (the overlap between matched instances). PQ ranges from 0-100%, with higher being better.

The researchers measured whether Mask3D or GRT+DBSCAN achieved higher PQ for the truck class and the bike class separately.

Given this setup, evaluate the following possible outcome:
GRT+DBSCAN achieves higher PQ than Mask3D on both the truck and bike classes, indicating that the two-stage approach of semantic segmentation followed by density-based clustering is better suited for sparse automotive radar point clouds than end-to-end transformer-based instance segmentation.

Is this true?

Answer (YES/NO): NO